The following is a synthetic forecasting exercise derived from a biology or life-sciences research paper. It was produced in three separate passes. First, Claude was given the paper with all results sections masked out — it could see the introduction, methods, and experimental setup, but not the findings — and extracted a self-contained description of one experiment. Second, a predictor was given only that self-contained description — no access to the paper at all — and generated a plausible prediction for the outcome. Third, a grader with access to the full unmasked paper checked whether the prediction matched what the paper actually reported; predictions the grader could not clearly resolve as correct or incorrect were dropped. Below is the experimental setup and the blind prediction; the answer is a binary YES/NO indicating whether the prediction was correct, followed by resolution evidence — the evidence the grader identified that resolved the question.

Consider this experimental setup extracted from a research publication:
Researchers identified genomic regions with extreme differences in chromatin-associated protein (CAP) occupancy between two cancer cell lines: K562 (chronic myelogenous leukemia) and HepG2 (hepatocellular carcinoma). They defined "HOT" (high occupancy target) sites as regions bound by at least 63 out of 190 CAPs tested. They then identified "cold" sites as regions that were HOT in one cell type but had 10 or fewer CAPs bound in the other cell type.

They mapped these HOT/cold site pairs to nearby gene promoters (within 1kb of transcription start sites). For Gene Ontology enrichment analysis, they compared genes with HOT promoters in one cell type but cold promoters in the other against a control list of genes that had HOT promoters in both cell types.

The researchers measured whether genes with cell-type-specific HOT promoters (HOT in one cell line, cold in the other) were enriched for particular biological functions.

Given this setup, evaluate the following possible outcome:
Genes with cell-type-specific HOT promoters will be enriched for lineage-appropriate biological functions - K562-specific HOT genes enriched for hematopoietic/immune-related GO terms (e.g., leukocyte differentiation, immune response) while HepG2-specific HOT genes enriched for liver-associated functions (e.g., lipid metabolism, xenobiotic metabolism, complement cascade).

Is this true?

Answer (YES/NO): YES